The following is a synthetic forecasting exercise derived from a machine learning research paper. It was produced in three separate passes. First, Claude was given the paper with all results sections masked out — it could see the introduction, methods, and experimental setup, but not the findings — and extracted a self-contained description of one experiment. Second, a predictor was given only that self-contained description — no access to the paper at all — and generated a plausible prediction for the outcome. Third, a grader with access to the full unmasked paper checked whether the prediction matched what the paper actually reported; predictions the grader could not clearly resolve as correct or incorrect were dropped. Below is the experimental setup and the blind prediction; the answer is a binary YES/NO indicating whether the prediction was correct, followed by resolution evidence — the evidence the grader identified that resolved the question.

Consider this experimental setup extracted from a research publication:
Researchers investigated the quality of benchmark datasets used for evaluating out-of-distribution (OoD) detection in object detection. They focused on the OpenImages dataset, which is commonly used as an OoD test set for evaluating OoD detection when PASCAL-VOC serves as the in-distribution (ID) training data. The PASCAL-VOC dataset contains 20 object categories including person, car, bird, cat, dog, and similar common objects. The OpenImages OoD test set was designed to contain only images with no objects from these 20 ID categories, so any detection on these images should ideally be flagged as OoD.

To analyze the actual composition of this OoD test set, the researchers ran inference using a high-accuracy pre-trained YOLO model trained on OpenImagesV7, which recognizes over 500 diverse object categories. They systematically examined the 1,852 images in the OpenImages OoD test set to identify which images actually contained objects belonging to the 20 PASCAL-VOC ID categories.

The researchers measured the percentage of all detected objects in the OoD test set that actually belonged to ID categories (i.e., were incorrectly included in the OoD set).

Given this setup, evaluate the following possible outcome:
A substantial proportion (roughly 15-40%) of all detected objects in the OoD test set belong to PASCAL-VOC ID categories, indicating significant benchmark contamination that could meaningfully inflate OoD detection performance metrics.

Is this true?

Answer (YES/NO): NO